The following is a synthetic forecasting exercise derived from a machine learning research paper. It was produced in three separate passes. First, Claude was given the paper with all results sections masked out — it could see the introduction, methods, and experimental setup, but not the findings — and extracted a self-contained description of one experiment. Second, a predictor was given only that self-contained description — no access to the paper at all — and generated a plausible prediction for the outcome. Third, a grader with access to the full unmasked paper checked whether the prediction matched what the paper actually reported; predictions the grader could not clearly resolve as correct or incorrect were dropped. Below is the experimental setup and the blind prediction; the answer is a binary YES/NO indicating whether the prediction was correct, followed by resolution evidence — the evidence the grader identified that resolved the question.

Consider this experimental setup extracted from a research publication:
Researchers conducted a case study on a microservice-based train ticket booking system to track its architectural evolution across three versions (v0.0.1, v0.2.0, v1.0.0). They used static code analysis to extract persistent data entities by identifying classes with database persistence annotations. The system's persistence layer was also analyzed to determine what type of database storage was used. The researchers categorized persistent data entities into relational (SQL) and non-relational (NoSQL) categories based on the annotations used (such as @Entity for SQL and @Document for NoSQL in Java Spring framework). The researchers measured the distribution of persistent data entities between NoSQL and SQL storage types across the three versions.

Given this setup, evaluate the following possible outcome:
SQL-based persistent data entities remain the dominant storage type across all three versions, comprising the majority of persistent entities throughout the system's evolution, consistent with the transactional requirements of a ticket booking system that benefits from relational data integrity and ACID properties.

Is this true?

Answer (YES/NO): NO